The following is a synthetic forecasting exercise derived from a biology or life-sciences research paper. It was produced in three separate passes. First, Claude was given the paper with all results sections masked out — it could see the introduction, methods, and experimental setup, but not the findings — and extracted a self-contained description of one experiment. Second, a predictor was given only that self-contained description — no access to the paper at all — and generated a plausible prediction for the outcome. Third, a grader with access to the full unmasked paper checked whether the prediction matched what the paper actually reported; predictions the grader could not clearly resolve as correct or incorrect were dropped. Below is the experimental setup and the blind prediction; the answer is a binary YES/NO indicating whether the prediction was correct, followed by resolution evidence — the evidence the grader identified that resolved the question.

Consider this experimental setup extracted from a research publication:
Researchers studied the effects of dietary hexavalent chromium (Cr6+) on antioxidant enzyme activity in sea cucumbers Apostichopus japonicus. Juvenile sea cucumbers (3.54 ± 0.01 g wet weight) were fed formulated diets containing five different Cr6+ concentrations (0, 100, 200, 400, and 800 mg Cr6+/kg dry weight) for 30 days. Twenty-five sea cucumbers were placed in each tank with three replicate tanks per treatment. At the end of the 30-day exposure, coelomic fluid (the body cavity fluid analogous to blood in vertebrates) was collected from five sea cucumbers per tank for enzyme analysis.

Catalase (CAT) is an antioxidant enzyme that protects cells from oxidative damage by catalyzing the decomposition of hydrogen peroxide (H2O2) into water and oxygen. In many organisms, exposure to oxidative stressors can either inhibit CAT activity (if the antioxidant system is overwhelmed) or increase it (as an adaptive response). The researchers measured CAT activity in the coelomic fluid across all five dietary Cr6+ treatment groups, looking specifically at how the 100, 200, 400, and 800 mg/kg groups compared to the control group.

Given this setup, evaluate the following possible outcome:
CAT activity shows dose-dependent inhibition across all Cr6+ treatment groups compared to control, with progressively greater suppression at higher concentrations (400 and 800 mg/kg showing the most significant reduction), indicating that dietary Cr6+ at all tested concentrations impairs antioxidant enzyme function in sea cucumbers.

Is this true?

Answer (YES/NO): NO